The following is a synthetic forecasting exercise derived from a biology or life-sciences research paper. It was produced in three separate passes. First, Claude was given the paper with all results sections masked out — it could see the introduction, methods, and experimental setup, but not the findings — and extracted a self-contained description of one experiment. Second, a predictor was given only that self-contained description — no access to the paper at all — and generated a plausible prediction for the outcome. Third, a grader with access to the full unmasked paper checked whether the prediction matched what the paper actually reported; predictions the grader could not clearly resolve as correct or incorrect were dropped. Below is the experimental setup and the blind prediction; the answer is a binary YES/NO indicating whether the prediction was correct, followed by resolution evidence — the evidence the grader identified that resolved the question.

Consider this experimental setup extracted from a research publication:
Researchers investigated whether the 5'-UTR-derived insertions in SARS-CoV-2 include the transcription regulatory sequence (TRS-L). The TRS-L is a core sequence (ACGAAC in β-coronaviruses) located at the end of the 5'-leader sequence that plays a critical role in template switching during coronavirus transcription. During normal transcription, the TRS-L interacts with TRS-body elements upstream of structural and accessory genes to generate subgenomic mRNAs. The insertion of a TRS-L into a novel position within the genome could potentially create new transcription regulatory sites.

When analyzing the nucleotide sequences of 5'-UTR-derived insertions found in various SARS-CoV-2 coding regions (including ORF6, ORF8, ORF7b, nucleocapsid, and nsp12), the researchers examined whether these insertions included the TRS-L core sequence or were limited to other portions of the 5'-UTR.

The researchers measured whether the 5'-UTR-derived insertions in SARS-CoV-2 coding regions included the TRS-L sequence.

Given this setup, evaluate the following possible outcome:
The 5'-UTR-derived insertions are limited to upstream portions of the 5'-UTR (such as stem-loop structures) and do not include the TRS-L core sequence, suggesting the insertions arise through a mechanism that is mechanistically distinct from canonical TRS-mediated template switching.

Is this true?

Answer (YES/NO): NO